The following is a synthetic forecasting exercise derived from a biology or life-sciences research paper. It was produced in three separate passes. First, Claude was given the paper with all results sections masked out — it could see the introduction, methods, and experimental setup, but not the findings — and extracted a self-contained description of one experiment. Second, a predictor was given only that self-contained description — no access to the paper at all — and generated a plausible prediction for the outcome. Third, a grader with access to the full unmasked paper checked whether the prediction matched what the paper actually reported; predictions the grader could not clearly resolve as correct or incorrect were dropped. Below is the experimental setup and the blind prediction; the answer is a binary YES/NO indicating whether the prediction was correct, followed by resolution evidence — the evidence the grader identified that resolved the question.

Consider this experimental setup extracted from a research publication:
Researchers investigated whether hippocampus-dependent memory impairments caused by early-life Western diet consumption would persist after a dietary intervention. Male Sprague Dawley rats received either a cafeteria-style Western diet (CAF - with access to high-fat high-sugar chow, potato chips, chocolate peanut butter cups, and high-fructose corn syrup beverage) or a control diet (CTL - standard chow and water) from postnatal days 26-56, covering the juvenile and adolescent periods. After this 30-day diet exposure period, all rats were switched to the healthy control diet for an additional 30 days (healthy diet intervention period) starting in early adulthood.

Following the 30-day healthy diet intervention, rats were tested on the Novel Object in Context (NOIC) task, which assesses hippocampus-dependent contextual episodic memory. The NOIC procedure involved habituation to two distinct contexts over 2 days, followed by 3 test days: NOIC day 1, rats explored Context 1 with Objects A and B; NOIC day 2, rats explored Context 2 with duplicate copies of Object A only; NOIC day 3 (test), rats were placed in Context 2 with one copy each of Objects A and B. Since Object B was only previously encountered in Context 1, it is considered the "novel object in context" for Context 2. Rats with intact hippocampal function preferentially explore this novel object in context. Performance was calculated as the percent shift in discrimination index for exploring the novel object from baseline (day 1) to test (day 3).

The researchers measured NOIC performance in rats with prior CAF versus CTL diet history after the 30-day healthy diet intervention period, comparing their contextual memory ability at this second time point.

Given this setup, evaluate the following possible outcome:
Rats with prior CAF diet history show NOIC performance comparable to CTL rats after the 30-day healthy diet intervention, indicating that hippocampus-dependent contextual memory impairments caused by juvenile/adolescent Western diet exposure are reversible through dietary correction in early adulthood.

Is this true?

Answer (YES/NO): NO